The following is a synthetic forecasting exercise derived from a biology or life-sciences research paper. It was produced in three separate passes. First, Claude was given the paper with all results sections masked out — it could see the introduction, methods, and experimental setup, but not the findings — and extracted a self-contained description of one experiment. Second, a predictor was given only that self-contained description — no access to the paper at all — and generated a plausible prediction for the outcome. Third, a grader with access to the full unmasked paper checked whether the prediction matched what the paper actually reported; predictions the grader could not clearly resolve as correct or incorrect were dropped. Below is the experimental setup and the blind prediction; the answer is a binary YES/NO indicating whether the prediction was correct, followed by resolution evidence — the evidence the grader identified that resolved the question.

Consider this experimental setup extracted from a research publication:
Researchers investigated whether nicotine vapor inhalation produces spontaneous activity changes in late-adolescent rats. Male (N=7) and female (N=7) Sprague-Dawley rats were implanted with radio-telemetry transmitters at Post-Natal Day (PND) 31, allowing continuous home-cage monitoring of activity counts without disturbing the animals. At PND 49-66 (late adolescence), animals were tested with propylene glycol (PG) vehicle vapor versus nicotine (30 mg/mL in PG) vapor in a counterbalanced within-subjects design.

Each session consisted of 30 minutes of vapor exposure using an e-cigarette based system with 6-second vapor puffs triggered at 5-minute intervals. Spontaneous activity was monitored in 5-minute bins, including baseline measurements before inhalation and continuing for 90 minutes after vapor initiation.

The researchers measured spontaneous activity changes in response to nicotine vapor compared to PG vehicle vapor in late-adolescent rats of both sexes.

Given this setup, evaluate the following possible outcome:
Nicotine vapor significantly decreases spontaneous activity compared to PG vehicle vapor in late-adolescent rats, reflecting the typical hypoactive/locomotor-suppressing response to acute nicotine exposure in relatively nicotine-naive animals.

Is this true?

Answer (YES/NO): NO